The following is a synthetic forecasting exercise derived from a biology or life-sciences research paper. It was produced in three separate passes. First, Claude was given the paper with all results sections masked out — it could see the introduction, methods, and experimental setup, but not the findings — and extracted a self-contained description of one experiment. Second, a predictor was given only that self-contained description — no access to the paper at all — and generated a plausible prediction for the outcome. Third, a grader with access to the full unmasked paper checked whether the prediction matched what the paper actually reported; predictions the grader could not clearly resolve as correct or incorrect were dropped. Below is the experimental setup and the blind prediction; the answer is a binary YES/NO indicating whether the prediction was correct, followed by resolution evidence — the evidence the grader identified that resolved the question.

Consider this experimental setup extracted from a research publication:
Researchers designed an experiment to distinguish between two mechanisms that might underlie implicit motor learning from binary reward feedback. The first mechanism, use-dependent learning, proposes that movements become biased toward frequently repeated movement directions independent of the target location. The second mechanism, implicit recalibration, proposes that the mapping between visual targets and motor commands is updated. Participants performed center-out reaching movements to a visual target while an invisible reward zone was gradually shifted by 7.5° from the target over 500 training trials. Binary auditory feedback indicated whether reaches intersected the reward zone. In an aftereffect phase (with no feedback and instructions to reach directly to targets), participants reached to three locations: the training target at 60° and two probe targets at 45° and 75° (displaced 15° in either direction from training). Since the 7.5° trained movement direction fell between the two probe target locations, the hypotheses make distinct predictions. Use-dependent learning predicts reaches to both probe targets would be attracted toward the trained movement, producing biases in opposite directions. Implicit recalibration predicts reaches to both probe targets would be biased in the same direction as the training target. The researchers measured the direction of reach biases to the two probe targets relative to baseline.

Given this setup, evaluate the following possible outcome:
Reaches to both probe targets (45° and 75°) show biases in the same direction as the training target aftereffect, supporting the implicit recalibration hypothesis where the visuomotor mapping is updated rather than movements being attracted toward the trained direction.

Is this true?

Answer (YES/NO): YES